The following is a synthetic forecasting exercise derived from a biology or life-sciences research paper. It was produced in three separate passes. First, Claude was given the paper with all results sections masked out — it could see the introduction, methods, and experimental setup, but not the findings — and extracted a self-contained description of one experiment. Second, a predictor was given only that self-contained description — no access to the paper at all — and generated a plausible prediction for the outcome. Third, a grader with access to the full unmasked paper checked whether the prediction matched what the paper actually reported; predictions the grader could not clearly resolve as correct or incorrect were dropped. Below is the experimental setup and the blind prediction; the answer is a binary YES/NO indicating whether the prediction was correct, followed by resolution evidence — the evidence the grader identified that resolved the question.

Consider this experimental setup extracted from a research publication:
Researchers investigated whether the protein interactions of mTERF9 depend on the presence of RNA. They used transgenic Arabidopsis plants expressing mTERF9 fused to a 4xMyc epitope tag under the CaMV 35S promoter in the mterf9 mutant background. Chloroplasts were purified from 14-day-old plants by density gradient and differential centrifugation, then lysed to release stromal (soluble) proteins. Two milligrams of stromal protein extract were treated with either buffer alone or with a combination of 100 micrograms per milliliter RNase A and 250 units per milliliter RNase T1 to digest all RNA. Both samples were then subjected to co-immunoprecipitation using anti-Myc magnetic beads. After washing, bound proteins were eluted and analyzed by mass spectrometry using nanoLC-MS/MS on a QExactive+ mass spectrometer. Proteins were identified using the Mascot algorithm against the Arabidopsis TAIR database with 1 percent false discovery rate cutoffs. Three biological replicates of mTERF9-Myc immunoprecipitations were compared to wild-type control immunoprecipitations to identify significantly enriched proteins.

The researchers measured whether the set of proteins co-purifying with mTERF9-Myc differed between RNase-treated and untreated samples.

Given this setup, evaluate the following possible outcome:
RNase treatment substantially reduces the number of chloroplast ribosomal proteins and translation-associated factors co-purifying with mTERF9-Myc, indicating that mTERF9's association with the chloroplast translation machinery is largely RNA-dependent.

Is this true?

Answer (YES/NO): NO